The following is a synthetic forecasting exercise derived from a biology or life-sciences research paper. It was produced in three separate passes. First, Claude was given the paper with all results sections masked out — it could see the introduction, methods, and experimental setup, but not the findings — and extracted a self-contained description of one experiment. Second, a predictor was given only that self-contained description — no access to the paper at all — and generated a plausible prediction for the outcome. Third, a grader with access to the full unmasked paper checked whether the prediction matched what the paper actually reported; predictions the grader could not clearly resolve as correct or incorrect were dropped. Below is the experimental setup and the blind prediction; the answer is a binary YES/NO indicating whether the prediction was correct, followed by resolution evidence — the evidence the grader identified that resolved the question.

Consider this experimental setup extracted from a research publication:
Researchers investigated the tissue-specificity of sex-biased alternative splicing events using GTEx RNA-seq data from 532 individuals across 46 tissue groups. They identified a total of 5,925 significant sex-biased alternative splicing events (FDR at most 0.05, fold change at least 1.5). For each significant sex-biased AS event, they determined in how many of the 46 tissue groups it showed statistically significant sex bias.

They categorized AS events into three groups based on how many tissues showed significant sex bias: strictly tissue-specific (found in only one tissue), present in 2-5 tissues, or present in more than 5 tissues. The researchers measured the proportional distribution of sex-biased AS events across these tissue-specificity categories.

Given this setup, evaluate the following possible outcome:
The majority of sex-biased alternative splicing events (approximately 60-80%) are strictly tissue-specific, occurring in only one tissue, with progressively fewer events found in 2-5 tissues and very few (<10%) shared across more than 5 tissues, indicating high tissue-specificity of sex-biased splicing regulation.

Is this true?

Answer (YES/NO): NO